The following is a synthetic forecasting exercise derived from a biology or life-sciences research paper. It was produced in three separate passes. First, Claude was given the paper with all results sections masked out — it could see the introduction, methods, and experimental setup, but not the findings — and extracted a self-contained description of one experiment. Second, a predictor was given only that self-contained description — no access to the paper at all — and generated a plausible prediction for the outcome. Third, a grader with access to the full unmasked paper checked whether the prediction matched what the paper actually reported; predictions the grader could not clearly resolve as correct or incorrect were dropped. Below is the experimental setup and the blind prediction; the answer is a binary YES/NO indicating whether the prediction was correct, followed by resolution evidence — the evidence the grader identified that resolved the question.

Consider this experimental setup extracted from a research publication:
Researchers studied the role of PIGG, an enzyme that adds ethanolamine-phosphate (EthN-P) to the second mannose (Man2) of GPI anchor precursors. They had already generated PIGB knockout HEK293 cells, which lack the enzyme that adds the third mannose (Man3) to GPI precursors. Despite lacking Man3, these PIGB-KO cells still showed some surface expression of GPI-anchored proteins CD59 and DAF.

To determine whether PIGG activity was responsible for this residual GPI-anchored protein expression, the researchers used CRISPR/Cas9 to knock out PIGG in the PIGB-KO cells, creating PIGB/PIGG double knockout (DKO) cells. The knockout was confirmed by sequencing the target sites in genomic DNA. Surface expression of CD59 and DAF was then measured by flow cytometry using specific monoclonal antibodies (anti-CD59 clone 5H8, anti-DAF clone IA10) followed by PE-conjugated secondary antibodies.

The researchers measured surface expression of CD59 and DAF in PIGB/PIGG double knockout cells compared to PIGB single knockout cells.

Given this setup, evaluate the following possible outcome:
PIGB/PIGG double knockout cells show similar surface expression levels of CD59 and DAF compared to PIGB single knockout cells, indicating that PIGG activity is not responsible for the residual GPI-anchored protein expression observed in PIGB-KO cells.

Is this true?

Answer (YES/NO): NO